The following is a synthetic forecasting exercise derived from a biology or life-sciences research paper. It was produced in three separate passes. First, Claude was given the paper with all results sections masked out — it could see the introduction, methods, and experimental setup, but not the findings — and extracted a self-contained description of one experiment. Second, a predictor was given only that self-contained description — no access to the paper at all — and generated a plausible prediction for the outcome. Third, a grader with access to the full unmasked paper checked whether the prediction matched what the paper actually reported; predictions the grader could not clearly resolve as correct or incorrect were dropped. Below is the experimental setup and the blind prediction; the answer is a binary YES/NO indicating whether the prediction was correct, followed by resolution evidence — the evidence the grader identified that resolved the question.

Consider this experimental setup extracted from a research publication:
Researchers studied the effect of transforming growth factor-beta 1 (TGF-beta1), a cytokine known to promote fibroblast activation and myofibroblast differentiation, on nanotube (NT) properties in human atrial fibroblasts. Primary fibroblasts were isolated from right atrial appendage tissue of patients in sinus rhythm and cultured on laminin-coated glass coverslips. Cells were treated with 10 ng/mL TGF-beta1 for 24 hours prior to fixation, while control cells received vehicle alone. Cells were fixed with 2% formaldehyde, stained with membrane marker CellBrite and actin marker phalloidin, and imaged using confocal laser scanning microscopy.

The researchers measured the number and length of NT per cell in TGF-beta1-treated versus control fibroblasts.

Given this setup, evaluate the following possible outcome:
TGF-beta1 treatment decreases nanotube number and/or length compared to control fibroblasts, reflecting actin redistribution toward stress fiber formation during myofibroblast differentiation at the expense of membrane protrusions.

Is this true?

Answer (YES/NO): NO